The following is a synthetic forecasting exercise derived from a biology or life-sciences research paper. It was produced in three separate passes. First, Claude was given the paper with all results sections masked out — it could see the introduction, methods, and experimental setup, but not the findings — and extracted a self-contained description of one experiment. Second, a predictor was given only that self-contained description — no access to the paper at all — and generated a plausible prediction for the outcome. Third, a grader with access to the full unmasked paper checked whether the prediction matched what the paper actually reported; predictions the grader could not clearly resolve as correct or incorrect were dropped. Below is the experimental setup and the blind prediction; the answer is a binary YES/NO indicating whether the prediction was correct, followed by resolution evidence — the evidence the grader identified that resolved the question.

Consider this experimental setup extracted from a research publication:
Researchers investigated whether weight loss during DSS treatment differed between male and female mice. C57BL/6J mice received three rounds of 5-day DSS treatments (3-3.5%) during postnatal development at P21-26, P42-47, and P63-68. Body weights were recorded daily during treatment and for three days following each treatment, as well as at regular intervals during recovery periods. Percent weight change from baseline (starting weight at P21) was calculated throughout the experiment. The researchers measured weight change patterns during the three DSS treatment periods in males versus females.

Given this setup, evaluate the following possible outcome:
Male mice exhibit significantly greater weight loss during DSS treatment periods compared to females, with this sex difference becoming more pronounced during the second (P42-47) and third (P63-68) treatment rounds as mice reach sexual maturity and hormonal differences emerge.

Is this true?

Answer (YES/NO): NO